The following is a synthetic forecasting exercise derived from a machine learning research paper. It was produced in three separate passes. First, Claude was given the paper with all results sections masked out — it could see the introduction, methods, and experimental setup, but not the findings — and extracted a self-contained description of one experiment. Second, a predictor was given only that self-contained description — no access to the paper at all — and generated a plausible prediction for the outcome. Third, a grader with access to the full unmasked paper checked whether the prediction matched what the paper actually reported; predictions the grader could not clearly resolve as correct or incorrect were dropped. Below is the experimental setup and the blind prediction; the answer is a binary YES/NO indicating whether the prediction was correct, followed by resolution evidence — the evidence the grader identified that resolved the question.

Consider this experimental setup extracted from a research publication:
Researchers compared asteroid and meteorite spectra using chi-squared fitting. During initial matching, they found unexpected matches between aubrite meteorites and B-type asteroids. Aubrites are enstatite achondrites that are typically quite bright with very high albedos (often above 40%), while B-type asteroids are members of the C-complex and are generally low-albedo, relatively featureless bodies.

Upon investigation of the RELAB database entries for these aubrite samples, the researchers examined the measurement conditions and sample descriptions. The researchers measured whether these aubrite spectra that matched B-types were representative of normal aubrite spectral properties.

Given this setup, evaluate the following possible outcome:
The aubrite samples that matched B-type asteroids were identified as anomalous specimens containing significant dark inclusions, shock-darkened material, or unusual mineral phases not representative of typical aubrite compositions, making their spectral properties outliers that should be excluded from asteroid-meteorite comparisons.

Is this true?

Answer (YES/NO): NO